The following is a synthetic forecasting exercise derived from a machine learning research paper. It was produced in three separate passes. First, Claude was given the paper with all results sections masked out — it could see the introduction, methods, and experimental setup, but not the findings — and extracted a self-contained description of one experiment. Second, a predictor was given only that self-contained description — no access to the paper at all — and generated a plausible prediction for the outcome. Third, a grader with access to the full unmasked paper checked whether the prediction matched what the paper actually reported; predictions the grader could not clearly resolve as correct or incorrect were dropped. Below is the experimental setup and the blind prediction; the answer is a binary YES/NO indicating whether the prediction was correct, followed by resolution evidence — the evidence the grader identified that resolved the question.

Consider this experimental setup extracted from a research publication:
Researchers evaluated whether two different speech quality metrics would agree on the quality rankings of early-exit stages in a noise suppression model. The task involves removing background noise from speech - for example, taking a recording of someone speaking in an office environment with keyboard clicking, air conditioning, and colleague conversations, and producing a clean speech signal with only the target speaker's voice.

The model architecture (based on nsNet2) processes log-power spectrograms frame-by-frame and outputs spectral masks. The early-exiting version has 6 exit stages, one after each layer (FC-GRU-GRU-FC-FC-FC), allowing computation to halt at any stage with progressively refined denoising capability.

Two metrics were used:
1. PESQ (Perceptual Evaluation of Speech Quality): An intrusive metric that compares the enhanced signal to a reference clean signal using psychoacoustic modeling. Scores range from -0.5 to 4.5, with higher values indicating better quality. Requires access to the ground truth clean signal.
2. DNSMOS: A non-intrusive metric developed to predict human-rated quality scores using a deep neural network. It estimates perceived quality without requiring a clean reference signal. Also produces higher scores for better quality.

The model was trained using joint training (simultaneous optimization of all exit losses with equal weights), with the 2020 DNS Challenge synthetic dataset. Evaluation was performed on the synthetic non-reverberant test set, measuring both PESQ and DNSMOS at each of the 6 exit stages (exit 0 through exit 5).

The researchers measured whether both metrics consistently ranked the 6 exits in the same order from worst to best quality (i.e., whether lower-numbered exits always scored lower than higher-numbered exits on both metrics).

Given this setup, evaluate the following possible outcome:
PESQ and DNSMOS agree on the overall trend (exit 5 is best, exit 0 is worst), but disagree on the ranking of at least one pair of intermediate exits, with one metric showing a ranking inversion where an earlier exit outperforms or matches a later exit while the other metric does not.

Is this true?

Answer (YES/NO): NO